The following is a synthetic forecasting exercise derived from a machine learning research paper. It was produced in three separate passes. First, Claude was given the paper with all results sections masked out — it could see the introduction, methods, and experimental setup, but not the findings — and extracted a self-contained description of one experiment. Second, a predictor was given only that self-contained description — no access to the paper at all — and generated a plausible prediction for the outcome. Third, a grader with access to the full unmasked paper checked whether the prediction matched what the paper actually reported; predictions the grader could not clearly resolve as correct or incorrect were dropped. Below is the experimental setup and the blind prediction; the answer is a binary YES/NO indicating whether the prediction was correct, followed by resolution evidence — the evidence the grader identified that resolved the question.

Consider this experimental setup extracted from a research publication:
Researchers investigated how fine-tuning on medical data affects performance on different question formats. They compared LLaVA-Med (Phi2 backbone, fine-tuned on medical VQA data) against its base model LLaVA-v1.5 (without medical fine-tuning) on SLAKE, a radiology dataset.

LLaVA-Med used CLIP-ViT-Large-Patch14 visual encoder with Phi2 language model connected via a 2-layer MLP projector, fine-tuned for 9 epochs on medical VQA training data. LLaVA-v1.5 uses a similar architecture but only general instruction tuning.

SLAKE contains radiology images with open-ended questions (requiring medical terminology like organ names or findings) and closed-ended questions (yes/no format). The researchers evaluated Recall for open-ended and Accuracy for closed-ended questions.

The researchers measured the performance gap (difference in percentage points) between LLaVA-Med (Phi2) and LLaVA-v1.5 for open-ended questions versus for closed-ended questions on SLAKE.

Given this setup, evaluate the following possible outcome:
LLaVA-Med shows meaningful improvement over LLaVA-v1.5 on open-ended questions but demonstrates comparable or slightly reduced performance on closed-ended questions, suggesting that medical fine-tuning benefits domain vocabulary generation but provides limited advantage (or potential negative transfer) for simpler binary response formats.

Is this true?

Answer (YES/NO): NO